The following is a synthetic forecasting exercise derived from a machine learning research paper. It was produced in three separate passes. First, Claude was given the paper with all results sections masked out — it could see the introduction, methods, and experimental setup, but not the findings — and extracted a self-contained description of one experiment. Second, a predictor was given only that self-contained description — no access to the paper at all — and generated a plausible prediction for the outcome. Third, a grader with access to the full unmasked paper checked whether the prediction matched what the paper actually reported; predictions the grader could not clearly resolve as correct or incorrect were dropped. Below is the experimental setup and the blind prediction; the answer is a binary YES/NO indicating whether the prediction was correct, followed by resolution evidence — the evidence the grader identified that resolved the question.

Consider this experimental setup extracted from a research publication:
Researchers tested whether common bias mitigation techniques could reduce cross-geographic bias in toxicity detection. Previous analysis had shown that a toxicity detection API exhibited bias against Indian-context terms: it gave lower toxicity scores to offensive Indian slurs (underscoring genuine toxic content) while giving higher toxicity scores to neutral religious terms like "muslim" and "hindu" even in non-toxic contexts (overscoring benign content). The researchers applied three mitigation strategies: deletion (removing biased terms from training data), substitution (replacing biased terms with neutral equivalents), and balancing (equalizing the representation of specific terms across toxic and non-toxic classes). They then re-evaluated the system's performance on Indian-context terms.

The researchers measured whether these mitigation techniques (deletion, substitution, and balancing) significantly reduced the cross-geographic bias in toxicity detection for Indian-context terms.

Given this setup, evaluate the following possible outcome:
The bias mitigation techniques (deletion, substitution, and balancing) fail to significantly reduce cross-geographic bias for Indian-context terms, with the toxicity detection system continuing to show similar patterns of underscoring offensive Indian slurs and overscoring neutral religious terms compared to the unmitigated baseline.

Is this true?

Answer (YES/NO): YES